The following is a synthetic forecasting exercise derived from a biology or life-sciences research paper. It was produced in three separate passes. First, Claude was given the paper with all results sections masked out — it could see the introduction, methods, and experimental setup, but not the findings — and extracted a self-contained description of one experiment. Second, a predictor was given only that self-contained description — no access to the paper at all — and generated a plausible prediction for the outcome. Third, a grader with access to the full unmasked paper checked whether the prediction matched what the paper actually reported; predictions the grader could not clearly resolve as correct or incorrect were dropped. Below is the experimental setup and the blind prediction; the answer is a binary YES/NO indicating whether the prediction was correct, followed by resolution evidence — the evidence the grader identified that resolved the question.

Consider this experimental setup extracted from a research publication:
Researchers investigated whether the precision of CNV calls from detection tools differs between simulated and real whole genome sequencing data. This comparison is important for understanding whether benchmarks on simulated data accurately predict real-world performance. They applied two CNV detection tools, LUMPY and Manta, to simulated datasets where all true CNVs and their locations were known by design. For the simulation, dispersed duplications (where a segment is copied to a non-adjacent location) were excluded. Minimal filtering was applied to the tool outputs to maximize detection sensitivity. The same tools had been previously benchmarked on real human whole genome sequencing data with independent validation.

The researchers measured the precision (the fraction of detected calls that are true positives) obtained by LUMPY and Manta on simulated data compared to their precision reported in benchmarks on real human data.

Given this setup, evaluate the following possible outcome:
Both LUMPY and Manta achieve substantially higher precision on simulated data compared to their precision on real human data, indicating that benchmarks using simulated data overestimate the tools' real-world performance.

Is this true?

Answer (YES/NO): YES